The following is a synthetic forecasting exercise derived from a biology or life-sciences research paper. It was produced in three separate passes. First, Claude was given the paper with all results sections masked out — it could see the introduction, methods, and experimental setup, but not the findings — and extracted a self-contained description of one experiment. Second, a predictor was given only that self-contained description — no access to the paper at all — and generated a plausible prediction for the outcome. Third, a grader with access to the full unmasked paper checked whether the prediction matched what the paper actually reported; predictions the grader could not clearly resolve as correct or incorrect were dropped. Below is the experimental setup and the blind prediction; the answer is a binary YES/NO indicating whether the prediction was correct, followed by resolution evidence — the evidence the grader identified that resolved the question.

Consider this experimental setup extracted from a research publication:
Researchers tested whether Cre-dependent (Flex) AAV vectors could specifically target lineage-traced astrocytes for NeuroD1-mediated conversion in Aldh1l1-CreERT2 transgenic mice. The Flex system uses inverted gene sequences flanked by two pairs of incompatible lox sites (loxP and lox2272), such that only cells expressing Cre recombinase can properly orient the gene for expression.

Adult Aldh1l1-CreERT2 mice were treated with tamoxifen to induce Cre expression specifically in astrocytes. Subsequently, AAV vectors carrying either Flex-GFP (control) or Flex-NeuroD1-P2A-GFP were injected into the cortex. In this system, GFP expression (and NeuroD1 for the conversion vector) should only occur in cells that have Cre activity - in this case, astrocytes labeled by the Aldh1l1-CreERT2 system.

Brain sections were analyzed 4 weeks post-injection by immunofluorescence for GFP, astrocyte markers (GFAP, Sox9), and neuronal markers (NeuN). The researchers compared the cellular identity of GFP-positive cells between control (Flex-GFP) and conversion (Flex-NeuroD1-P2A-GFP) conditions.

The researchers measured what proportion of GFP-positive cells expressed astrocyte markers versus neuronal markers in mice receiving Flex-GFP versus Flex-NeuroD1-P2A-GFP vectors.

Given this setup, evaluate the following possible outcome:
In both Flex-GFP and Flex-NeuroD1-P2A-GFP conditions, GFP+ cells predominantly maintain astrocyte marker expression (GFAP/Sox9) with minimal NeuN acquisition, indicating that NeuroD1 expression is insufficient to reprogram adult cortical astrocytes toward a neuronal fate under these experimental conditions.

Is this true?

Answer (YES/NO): NO